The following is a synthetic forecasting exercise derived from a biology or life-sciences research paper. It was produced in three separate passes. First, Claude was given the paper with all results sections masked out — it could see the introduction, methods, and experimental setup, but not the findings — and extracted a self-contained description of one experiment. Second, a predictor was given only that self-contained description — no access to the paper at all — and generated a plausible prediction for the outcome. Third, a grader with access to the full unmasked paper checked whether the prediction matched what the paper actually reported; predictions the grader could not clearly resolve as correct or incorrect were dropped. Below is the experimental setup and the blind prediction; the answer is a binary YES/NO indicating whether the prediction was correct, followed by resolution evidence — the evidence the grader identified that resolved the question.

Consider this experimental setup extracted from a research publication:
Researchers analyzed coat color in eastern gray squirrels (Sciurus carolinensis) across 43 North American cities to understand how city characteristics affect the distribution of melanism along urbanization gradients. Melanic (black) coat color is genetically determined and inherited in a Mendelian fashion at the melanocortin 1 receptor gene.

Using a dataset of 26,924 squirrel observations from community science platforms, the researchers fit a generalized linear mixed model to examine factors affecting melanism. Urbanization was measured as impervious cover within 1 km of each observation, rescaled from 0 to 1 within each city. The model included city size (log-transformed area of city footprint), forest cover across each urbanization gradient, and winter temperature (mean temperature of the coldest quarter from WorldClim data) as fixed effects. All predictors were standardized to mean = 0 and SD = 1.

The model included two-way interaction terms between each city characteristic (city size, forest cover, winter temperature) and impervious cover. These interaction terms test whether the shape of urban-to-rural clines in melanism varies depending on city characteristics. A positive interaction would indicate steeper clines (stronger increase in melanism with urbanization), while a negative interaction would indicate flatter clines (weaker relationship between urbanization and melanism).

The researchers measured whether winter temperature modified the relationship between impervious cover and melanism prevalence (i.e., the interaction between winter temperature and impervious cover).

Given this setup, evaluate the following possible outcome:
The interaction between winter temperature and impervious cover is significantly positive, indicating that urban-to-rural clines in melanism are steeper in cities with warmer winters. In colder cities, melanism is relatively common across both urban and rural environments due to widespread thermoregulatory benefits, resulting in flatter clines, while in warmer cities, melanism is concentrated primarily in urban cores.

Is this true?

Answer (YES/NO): NO